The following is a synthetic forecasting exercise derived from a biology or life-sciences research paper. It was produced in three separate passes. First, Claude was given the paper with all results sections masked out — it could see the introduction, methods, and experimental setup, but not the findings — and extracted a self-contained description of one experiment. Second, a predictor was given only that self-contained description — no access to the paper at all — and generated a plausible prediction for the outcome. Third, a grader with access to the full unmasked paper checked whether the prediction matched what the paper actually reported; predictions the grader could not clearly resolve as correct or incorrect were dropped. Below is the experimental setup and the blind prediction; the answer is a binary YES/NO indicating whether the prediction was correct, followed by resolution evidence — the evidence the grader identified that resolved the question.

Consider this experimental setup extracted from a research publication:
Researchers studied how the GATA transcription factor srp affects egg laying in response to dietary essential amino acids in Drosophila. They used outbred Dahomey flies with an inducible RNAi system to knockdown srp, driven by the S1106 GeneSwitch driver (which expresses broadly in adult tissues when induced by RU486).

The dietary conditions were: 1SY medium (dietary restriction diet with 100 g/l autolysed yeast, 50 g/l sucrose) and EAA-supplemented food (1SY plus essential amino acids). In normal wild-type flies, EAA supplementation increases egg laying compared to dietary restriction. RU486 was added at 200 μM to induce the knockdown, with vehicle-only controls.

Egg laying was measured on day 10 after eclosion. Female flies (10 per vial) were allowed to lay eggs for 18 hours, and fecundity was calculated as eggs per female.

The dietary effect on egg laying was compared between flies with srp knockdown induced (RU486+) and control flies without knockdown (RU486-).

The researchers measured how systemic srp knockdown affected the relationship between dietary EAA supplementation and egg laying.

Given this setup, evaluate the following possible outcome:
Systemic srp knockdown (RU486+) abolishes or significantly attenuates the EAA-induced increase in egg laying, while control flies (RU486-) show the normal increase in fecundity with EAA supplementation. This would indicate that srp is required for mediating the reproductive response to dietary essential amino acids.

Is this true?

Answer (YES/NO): YES